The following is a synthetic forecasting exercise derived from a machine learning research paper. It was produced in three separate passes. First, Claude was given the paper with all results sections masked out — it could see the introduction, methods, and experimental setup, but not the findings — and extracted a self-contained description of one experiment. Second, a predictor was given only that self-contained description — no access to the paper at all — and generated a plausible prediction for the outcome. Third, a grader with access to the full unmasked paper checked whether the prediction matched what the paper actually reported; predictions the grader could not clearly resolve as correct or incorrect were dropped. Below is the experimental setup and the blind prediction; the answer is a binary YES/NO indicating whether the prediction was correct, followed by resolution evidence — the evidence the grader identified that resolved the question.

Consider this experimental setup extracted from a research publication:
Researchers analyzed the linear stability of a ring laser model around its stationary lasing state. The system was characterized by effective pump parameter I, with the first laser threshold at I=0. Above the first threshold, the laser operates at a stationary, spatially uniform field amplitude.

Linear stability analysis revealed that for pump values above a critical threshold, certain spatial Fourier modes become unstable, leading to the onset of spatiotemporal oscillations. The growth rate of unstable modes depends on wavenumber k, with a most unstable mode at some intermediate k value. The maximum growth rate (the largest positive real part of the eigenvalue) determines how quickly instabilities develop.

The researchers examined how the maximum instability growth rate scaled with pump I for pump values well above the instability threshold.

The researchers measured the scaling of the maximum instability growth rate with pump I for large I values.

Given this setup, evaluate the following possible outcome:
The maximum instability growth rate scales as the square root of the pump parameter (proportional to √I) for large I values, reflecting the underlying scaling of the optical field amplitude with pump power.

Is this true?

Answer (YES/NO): NO